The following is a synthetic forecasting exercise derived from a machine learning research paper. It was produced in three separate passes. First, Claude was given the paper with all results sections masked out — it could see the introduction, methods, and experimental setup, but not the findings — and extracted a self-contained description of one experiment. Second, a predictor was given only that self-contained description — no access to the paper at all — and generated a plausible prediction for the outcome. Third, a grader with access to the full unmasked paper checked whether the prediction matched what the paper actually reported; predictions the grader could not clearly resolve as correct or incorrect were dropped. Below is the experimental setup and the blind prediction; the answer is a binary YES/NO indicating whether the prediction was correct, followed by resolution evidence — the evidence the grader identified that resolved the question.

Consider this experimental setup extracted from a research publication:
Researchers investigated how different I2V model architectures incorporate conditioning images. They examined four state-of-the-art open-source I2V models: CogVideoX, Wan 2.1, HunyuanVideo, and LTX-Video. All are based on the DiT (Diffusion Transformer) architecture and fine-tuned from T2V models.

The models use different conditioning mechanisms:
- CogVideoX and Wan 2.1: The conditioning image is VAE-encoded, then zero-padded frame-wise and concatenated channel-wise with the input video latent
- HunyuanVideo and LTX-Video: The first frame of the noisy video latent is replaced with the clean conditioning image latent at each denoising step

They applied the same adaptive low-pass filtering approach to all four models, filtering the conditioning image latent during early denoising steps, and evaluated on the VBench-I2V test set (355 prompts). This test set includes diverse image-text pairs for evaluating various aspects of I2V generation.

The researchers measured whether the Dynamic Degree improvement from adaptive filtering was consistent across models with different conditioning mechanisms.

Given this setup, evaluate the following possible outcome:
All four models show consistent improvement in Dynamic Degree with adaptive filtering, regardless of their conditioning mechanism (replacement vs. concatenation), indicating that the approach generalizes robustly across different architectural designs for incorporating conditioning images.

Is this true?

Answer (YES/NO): YES